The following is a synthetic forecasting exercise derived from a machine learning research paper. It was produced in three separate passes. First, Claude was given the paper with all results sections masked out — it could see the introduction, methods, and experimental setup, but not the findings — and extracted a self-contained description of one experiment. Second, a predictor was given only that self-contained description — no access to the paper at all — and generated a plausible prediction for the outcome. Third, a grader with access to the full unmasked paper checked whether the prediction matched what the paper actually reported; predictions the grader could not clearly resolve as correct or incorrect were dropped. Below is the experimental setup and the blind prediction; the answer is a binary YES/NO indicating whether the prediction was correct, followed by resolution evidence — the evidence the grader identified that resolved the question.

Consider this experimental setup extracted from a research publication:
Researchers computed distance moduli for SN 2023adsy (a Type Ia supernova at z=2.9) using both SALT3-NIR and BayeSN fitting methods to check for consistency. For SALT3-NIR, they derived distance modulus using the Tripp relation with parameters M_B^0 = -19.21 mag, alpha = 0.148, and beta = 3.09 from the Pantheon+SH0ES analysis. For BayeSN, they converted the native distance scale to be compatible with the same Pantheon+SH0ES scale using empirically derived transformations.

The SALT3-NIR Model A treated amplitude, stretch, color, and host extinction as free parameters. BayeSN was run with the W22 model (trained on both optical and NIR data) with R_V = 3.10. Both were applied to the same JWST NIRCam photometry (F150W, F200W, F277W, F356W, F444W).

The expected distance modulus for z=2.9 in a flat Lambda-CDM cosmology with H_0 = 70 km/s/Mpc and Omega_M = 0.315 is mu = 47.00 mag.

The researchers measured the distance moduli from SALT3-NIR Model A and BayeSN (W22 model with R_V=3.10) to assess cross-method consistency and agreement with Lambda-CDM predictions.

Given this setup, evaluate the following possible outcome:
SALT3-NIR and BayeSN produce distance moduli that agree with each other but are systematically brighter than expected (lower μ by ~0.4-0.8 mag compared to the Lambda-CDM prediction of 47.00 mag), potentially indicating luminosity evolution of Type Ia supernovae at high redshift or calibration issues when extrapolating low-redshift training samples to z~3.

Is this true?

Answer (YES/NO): NO